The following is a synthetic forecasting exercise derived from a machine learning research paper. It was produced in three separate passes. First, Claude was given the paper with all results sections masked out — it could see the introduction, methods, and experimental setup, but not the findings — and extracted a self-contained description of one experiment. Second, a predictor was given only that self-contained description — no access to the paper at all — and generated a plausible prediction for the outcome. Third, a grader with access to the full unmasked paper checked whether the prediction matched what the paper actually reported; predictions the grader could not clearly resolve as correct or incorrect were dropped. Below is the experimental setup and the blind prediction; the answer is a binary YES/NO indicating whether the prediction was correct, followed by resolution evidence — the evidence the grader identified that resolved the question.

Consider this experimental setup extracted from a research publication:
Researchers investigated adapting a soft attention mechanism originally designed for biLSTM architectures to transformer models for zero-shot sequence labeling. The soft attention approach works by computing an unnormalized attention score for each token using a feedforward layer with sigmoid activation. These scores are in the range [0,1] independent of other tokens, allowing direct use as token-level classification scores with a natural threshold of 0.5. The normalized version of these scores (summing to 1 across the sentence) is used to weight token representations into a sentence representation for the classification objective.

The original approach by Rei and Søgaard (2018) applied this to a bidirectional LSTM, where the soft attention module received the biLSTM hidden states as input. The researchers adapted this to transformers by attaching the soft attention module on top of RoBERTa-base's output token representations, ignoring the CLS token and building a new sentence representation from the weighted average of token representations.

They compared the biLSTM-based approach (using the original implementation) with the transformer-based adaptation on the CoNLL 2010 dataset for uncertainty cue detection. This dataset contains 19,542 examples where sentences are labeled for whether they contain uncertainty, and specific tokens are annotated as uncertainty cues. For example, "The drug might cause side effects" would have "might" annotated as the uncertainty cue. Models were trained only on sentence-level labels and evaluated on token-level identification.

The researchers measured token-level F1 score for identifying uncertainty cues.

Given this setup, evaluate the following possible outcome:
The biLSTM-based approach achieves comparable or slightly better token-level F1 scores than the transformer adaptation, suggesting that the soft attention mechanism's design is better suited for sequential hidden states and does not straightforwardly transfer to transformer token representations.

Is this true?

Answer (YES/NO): NO